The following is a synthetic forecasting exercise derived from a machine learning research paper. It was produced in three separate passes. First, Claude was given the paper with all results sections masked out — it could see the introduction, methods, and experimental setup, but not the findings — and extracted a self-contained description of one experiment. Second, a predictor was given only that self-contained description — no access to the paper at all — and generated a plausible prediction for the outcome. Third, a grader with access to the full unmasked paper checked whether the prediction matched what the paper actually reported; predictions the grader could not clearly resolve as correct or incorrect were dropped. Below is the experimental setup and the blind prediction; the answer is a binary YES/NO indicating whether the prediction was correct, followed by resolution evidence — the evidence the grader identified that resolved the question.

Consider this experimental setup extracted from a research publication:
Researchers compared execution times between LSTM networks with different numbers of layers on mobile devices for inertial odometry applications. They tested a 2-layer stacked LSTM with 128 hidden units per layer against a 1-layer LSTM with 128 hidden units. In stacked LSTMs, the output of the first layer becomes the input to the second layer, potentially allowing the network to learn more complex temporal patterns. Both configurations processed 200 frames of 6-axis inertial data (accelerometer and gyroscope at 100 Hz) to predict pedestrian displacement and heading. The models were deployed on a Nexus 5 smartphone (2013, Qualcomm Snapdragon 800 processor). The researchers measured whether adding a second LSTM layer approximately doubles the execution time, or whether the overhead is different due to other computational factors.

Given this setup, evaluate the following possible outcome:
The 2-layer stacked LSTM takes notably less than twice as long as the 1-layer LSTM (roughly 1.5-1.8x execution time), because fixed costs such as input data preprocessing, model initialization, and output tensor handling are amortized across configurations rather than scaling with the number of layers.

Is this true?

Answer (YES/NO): NO